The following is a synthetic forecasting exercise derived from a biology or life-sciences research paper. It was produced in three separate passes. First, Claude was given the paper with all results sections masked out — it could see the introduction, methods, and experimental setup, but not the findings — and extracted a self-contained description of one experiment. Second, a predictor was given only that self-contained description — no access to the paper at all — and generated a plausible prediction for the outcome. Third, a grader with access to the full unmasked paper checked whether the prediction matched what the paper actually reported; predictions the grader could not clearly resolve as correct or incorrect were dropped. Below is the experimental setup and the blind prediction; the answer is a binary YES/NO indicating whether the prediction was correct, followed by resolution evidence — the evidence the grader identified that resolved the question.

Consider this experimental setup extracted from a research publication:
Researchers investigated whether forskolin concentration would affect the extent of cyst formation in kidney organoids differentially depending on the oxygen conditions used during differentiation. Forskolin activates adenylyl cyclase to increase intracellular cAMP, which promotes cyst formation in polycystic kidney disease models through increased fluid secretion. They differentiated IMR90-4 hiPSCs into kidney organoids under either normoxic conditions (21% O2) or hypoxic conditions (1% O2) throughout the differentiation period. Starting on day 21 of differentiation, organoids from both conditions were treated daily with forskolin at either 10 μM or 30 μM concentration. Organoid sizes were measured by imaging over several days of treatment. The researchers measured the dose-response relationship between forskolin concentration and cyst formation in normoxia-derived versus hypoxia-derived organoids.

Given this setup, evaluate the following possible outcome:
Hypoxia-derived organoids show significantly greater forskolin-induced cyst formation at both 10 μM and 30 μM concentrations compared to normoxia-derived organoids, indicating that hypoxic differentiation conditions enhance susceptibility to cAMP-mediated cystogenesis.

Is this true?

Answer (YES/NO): YES